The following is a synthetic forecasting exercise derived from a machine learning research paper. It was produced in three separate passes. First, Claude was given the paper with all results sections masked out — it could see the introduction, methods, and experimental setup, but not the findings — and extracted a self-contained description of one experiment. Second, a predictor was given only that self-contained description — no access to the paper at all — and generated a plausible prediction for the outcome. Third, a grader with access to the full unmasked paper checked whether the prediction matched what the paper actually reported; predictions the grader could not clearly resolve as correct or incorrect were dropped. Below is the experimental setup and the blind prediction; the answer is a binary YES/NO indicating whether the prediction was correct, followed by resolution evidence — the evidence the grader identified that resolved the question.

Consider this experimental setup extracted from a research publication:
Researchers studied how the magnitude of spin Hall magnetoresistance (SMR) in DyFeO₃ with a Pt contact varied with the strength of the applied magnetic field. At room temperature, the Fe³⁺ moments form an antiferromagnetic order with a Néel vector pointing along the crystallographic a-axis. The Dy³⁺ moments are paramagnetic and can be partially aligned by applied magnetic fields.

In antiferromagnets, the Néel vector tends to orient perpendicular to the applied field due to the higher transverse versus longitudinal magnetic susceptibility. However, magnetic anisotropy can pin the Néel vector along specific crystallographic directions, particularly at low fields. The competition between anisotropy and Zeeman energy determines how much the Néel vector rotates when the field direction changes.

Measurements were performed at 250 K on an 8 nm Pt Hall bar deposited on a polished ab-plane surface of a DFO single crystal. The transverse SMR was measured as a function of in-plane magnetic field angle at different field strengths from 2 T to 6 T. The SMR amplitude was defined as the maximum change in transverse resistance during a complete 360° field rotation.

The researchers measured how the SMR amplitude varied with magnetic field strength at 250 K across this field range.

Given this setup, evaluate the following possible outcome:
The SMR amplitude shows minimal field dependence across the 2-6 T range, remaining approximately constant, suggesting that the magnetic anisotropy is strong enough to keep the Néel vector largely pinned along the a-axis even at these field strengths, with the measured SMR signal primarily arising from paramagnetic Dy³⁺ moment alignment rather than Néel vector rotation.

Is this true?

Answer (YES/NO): NO